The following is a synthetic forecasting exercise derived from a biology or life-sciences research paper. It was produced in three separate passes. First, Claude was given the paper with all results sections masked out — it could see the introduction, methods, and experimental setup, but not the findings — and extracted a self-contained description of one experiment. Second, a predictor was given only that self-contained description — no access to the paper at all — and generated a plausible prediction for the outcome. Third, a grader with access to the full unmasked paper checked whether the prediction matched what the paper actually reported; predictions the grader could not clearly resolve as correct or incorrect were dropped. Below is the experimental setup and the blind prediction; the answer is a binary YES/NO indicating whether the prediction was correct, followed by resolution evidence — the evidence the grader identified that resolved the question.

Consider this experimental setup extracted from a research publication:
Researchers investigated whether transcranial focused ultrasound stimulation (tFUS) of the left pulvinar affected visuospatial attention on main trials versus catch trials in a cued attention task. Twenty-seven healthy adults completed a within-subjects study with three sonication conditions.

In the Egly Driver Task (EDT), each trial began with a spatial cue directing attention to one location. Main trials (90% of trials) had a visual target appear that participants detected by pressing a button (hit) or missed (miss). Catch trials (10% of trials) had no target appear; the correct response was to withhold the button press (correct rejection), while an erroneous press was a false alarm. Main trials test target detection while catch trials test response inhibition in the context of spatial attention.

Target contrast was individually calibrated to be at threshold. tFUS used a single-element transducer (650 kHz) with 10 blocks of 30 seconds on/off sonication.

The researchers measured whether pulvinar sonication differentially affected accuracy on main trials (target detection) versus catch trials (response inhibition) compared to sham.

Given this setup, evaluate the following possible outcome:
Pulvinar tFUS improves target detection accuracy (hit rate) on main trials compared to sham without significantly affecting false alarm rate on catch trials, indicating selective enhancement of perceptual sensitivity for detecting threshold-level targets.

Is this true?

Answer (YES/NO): NO